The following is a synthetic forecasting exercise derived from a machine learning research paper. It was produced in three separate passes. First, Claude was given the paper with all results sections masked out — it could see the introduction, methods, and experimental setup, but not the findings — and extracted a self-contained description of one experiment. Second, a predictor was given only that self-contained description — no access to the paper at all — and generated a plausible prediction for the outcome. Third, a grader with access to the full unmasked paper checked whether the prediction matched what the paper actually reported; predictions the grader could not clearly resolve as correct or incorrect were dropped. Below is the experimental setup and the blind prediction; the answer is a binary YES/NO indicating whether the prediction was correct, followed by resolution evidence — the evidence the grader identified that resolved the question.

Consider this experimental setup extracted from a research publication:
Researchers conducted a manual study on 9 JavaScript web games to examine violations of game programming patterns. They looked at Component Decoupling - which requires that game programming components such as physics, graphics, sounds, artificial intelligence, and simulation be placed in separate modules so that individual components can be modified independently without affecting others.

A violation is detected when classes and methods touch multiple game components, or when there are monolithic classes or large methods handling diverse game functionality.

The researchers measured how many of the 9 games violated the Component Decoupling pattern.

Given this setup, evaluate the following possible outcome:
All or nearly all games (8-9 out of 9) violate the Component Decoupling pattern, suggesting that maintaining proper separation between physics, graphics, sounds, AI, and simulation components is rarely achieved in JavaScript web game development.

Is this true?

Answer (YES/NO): NO